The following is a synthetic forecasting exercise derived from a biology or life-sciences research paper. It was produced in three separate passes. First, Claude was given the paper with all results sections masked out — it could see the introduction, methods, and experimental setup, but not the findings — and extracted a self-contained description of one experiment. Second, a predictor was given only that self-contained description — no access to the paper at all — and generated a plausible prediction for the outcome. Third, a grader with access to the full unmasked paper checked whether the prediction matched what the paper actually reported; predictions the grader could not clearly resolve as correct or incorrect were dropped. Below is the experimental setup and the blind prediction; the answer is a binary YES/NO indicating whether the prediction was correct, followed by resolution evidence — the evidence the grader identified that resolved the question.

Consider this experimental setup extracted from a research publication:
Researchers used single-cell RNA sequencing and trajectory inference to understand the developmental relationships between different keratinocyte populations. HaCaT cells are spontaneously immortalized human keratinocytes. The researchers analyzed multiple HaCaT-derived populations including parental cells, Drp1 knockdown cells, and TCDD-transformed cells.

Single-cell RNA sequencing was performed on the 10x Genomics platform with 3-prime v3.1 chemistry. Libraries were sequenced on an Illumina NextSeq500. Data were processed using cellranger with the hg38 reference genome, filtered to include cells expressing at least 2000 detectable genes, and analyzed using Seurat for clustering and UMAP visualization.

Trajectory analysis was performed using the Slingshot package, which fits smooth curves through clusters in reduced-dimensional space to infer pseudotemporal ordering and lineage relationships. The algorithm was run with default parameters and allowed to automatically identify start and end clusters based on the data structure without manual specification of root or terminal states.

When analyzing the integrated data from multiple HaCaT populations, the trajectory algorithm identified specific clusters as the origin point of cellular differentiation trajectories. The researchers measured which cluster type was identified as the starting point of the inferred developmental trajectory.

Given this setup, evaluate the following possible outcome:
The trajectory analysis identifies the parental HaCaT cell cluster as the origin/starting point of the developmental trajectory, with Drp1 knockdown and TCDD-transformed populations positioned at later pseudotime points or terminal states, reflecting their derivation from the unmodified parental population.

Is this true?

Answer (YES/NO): NO